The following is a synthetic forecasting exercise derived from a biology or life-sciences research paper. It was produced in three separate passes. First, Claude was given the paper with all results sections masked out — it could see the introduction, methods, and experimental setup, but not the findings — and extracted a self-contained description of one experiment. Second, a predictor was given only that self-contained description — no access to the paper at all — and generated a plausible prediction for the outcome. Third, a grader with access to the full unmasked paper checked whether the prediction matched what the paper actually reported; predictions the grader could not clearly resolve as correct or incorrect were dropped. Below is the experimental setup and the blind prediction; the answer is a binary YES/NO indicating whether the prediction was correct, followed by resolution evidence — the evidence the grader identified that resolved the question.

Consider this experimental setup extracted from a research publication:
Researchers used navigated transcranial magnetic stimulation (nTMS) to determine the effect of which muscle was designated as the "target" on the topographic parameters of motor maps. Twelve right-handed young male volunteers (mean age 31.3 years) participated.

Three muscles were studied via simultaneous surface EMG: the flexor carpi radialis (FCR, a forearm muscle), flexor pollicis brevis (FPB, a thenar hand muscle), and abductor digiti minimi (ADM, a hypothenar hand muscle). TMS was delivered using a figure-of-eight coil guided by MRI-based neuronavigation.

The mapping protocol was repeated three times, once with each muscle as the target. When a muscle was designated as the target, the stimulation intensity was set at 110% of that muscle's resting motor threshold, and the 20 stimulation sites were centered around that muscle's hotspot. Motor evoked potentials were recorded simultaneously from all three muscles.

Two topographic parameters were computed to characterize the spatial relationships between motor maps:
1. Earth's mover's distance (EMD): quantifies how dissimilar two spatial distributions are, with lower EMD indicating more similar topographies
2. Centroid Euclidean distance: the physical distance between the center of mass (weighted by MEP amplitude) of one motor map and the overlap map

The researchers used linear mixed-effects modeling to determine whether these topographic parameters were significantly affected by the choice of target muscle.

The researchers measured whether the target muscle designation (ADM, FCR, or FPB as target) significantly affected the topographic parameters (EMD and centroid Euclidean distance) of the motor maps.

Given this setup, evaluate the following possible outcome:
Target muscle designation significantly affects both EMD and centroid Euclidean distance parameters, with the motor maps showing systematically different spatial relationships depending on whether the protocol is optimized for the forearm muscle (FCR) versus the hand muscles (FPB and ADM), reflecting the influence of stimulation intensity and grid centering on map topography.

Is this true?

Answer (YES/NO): NO